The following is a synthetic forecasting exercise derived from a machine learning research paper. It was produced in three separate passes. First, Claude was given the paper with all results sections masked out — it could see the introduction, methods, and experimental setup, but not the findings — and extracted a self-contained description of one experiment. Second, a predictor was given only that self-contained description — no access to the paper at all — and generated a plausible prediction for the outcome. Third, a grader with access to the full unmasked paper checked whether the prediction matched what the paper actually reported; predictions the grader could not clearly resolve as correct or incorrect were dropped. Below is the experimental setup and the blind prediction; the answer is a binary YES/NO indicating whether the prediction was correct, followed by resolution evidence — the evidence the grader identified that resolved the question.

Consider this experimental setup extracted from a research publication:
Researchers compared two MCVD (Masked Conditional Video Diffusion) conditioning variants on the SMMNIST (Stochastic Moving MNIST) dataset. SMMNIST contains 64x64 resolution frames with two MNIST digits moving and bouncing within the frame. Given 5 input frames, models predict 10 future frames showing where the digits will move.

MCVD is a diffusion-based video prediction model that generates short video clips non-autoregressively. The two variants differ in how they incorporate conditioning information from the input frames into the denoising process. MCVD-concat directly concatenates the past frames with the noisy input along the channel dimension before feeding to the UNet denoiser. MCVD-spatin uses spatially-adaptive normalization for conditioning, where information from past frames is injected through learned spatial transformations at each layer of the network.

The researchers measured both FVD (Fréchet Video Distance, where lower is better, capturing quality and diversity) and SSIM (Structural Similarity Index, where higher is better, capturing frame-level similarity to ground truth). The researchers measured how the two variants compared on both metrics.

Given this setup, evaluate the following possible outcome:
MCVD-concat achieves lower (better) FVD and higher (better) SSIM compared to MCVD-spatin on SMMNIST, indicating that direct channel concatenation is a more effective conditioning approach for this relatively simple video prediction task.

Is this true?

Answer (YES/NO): NO